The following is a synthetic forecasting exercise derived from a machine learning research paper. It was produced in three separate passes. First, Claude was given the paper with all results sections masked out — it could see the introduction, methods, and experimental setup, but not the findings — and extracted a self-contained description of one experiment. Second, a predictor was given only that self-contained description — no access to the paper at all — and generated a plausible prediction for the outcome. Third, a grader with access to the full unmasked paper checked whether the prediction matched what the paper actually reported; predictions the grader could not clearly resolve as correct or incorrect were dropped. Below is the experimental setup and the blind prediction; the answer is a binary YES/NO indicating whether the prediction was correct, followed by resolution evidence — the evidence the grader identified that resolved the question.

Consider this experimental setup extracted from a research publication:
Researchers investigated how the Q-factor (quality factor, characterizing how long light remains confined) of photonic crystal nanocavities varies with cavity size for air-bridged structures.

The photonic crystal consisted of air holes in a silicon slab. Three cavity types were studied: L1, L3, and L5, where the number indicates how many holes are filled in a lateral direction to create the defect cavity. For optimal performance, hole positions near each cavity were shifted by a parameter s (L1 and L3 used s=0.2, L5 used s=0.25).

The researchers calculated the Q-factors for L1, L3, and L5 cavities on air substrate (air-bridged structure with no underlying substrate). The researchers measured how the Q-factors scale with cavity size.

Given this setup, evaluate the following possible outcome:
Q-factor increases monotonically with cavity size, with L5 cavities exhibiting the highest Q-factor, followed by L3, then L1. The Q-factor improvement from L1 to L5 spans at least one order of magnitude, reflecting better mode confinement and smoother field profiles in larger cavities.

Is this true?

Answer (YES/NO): YES